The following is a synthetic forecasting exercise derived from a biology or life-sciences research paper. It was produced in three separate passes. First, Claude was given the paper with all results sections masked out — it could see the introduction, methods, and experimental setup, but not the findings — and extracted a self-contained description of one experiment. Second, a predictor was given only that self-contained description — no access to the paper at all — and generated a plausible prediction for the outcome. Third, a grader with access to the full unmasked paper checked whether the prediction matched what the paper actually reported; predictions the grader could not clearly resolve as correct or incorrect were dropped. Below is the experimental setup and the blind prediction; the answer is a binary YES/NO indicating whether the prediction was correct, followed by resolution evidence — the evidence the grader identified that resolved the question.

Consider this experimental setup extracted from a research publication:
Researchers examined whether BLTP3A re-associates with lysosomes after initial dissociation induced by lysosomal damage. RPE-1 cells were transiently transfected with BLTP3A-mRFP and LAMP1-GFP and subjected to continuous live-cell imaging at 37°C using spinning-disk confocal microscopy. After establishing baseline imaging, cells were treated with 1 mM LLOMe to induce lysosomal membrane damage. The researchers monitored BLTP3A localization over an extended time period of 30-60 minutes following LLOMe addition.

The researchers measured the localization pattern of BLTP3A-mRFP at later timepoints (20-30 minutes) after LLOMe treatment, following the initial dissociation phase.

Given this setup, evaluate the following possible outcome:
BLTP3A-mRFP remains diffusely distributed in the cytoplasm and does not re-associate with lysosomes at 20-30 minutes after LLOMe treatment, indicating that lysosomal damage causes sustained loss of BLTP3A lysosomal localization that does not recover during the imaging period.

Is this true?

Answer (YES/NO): NO